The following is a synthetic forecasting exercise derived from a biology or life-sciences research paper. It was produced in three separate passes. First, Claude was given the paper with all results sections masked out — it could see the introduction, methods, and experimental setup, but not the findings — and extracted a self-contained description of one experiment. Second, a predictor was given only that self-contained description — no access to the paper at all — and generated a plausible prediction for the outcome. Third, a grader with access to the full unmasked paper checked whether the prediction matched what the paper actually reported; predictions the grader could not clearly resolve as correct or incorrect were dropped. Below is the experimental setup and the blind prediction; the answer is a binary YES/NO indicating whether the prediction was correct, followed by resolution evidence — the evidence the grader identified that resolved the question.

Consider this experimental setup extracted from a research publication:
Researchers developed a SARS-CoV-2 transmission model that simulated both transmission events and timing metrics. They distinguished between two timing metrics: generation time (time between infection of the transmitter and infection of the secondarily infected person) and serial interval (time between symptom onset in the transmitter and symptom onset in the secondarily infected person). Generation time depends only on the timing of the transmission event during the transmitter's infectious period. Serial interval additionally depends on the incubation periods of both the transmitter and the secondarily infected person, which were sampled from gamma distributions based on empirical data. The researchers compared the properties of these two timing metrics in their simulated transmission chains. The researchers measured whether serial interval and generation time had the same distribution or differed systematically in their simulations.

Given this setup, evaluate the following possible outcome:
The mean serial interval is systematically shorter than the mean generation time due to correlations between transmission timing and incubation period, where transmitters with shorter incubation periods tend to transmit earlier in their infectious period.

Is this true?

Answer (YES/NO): NO